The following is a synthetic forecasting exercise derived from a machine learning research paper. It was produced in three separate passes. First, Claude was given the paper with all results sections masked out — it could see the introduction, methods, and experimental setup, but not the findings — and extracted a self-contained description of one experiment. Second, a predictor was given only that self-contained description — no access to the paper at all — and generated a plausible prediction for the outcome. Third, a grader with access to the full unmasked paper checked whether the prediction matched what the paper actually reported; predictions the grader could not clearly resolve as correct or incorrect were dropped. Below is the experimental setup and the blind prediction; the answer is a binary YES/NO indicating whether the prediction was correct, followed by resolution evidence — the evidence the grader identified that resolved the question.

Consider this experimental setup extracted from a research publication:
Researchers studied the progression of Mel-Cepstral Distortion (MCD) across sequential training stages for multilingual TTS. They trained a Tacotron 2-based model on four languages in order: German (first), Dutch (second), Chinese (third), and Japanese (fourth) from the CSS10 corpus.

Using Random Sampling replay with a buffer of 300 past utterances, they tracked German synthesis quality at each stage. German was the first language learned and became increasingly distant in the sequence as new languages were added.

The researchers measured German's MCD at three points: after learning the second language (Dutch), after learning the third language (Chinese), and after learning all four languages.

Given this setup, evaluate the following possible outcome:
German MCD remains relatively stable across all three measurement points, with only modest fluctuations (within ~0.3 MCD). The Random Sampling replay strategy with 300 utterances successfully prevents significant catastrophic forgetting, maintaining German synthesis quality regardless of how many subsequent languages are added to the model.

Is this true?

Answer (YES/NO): NO